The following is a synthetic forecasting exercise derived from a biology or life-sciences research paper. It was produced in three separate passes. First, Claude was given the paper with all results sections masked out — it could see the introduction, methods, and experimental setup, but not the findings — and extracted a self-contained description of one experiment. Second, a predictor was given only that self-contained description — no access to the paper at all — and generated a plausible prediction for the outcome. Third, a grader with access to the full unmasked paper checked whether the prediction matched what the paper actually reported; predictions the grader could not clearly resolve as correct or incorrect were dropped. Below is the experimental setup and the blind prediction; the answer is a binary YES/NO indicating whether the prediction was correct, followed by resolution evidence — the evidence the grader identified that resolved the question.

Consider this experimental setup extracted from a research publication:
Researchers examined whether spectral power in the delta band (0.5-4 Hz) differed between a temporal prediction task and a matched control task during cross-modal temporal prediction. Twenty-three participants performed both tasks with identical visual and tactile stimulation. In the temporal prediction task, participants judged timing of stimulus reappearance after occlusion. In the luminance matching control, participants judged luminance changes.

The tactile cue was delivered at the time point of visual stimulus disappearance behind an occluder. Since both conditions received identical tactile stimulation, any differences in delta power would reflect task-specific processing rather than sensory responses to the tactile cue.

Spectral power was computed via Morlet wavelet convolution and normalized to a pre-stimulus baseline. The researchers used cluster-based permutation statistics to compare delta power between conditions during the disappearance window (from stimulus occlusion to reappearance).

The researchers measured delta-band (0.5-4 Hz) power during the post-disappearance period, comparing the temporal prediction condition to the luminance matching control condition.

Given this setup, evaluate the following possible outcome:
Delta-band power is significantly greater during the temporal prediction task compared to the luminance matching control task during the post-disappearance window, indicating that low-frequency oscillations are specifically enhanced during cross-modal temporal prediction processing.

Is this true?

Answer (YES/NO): NO